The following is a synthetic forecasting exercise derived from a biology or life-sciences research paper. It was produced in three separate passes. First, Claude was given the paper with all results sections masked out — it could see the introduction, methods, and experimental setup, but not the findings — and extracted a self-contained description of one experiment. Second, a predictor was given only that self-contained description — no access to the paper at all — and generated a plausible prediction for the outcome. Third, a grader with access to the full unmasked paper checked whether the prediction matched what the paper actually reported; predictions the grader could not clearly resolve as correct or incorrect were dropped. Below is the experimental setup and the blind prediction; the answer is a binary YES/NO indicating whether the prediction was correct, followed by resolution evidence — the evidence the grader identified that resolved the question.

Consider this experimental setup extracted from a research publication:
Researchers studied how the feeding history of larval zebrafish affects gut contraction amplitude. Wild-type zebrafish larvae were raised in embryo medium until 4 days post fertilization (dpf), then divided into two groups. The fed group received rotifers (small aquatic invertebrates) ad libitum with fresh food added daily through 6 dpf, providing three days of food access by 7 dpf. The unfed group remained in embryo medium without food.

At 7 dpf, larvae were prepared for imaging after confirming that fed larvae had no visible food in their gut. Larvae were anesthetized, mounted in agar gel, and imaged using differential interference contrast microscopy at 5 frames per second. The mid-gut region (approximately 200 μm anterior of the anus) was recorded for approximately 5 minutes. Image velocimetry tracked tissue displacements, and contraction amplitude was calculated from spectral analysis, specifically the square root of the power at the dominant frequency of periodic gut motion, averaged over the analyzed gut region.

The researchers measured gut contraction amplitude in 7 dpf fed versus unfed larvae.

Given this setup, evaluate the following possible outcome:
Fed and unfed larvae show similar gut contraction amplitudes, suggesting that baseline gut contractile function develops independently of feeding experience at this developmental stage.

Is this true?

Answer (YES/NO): NO